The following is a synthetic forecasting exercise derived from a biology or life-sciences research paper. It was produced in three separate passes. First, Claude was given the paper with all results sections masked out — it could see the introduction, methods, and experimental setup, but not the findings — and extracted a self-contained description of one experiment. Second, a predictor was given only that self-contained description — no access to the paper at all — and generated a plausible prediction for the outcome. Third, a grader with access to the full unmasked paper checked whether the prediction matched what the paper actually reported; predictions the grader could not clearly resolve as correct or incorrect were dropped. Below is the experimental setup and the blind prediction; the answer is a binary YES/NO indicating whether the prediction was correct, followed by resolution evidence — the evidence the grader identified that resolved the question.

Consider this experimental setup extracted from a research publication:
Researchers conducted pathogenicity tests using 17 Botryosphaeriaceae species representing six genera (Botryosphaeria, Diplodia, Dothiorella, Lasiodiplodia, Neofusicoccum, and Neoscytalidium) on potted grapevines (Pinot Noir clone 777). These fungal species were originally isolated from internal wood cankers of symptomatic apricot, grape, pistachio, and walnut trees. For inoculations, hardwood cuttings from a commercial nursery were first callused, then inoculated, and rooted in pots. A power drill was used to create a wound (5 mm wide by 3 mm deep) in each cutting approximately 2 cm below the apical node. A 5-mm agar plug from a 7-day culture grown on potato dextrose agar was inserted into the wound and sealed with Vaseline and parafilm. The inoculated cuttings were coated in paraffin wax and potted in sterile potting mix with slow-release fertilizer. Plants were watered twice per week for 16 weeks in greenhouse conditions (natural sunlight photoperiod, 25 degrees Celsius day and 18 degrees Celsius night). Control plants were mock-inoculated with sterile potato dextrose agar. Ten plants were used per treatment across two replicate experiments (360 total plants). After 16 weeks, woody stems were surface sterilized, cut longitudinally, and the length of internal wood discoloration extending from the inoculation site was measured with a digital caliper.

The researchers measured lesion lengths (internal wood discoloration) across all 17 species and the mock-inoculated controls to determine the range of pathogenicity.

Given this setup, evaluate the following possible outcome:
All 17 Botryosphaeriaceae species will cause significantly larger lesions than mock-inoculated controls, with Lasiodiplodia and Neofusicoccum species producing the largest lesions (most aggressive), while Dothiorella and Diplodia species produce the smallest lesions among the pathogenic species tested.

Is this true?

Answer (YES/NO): NO